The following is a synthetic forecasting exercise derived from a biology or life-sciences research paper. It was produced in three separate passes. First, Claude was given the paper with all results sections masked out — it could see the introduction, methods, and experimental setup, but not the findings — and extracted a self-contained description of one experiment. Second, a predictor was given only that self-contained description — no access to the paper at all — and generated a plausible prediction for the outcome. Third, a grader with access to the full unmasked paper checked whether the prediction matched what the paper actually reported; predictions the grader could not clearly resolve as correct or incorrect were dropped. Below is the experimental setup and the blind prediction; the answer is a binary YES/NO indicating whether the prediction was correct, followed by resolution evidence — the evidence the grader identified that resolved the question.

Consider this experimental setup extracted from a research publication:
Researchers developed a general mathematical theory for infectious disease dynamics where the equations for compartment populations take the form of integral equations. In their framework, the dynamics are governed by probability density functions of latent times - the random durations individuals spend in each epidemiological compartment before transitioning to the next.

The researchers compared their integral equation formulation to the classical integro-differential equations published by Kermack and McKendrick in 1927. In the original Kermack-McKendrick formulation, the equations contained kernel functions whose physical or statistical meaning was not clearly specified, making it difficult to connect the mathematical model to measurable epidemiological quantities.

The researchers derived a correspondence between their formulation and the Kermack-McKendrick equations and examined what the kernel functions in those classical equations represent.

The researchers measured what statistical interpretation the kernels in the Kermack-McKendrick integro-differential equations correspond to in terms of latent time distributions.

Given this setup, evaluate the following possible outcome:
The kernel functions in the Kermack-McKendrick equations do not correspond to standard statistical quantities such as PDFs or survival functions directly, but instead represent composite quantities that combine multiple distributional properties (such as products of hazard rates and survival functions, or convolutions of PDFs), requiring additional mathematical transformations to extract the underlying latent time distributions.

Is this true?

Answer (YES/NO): NO